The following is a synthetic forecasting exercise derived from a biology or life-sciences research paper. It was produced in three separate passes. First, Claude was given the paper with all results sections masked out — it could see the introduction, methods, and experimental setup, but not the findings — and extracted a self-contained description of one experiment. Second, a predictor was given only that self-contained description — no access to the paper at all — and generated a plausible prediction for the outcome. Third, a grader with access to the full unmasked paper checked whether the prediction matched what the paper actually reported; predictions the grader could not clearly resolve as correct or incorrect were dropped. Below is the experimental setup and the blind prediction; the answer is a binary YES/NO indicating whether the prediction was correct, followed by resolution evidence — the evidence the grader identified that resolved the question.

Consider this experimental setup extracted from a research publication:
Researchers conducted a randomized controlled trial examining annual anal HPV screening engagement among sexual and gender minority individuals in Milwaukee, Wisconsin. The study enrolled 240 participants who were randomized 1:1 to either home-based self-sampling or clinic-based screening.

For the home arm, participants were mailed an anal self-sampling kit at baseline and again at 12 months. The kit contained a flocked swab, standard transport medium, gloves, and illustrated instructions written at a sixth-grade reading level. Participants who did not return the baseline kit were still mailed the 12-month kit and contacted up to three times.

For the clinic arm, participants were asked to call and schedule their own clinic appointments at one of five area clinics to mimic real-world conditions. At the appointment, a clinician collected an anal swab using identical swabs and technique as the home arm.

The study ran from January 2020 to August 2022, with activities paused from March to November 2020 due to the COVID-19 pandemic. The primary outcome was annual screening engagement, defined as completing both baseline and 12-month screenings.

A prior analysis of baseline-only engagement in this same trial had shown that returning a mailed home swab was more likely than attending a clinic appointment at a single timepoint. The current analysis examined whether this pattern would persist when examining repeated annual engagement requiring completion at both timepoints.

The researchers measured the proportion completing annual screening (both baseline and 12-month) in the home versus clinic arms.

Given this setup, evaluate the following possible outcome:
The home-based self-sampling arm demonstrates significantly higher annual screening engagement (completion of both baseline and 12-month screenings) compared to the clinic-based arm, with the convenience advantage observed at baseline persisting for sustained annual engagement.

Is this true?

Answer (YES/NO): YES